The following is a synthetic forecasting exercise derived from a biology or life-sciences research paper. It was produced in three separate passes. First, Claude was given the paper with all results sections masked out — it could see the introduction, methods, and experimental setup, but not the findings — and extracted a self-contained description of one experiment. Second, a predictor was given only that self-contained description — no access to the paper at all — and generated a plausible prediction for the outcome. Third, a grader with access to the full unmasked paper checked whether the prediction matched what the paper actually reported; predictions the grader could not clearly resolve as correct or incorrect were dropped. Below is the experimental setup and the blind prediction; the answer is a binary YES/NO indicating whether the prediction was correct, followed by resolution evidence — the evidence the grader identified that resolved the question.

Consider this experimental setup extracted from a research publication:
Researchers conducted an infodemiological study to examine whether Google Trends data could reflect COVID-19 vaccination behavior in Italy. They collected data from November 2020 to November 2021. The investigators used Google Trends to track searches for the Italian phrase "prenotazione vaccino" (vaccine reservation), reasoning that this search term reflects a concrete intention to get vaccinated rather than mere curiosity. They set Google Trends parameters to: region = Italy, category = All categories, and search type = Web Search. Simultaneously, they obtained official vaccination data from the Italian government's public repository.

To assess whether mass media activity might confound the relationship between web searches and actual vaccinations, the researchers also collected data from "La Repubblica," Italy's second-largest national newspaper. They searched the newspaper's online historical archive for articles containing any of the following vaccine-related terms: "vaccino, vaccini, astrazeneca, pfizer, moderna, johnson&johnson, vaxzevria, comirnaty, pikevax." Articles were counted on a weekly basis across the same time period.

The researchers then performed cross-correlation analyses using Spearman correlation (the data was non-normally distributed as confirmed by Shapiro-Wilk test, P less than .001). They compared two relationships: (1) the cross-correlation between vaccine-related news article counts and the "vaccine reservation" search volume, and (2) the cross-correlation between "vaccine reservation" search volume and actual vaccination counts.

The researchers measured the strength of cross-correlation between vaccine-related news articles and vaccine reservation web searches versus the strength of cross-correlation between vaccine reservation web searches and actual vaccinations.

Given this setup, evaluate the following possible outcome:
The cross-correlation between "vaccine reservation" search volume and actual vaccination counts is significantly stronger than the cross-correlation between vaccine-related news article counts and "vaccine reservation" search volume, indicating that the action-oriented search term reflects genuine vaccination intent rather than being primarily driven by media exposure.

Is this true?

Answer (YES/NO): YES